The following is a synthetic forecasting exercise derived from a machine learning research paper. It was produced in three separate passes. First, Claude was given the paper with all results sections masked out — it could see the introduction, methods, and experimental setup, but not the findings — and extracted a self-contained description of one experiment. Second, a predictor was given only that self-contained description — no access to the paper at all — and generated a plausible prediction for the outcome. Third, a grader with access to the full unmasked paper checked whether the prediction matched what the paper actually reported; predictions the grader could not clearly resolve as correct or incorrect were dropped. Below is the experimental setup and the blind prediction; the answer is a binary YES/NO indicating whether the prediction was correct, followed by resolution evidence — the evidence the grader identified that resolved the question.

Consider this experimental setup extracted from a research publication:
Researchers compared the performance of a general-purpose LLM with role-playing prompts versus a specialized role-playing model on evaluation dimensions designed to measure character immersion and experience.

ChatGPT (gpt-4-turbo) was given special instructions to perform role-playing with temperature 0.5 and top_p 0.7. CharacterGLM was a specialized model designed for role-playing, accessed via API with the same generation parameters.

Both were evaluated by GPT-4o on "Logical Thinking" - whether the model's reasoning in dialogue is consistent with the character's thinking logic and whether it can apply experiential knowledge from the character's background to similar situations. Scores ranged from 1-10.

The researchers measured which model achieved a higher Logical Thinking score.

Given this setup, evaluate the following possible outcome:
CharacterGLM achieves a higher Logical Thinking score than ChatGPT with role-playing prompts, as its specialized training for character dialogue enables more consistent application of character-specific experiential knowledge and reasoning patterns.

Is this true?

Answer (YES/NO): NO